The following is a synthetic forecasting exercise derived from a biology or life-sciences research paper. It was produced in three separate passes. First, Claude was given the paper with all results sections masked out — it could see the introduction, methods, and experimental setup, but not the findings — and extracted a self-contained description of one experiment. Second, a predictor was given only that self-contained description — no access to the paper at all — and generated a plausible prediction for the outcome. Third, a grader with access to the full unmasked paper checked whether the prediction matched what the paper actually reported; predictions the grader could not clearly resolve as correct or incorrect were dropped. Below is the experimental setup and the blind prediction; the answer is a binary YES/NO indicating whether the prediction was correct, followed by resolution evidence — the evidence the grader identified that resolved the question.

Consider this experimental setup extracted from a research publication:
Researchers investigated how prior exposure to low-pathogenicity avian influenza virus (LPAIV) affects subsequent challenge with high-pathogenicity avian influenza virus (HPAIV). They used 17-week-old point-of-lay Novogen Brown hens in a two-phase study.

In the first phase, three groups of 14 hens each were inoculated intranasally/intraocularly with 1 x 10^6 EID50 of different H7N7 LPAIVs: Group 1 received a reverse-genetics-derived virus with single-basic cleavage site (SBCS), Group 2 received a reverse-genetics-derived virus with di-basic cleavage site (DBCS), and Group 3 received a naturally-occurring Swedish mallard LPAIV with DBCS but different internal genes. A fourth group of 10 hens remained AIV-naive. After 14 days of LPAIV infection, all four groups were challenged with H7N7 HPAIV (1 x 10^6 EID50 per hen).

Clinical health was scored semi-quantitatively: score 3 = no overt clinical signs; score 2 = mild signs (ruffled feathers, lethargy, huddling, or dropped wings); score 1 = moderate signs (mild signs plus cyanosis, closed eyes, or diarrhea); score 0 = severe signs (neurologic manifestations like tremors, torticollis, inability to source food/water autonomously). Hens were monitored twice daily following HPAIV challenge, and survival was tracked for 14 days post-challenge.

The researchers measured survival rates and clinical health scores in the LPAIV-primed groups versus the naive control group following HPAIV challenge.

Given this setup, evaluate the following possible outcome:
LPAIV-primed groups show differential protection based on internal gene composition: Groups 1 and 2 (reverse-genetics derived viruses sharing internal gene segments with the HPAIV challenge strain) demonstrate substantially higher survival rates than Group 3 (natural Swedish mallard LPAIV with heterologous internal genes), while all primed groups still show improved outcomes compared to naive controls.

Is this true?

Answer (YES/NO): NO